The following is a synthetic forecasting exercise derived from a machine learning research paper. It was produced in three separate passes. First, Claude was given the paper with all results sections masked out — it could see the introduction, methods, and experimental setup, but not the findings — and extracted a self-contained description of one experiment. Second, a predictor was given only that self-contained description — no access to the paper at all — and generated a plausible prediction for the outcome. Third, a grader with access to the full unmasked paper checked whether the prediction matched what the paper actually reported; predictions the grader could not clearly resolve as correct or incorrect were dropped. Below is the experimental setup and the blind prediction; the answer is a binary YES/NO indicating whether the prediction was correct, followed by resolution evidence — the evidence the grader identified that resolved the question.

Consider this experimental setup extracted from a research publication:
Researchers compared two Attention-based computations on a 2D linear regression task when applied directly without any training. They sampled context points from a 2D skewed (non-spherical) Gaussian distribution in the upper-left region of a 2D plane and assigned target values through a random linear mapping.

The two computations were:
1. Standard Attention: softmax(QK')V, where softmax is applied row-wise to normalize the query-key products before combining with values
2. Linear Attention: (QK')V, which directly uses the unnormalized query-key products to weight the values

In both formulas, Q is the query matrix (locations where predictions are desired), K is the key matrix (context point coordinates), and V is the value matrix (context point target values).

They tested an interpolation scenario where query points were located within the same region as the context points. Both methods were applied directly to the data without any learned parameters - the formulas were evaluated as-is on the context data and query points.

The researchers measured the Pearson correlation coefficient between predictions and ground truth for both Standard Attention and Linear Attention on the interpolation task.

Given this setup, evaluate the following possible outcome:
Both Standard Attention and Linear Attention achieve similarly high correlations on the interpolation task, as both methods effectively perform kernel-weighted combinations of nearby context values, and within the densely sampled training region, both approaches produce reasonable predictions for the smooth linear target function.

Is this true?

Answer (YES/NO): NO